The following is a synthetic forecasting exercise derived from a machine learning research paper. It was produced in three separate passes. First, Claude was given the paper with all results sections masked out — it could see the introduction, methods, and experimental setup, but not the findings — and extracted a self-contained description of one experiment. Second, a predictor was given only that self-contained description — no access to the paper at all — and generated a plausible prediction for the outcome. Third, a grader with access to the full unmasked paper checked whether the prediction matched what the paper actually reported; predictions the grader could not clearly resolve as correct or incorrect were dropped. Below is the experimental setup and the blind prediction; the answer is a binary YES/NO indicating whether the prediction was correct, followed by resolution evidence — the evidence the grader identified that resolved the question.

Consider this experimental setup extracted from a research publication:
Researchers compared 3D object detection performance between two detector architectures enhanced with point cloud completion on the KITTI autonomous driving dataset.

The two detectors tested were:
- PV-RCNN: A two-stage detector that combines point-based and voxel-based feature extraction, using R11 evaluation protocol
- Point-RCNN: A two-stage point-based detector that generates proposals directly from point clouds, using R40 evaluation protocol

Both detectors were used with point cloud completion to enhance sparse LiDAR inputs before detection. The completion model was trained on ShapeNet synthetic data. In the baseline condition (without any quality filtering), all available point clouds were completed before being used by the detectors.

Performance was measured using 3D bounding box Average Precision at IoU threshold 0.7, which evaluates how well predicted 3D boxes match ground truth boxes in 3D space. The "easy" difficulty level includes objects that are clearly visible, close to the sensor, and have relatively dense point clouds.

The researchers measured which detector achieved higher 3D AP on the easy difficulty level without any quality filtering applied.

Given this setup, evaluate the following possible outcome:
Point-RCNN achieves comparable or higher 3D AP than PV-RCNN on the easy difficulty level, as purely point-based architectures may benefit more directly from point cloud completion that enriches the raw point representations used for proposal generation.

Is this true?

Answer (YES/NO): YES